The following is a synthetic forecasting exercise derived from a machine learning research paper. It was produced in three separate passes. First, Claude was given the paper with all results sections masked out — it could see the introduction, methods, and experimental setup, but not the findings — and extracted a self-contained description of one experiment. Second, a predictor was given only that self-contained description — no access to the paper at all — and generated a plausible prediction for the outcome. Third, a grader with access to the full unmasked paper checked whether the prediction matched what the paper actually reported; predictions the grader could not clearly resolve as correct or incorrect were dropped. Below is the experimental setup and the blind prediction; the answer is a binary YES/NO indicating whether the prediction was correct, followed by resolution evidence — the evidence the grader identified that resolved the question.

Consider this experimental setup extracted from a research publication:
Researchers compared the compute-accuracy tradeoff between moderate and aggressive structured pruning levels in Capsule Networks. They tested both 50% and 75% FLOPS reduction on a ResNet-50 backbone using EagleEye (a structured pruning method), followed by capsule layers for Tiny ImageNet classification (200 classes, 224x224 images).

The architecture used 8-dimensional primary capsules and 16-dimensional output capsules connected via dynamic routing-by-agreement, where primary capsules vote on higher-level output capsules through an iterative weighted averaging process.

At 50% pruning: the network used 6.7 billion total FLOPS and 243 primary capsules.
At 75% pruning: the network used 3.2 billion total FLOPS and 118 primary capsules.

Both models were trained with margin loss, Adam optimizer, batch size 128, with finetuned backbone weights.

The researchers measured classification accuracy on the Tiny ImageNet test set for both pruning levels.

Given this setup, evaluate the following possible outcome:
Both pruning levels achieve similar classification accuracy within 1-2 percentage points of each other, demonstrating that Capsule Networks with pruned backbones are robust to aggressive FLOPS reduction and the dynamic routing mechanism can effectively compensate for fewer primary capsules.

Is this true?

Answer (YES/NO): NO